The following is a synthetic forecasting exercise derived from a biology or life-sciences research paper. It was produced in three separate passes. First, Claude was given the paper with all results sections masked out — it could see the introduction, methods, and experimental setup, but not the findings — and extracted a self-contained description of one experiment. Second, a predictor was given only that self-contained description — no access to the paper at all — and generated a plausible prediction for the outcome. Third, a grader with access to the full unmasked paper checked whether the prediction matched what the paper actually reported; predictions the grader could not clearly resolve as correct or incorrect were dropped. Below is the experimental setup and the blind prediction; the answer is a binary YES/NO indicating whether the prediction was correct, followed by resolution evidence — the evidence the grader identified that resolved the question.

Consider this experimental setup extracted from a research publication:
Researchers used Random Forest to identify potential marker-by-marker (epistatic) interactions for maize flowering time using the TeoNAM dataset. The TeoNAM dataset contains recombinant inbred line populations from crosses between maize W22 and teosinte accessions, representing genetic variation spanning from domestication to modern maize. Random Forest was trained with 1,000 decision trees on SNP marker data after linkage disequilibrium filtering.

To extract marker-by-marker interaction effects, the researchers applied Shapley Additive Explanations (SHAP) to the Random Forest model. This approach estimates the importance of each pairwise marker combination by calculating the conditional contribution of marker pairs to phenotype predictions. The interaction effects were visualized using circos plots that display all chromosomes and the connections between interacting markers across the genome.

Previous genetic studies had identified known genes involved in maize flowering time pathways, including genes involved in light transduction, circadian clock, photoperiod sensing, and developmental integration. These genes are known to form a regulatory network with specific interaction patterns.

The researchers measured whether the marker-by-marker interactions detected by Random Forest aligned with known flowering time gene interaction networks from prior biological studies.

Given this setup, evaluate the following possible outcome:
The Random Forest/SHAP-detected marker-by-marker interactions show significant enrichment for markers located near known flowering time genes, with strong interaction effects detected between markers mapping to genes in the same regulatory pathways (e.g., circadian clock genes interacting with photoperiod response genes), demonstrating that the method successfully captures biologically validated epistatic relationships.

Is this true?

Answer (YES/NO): YES